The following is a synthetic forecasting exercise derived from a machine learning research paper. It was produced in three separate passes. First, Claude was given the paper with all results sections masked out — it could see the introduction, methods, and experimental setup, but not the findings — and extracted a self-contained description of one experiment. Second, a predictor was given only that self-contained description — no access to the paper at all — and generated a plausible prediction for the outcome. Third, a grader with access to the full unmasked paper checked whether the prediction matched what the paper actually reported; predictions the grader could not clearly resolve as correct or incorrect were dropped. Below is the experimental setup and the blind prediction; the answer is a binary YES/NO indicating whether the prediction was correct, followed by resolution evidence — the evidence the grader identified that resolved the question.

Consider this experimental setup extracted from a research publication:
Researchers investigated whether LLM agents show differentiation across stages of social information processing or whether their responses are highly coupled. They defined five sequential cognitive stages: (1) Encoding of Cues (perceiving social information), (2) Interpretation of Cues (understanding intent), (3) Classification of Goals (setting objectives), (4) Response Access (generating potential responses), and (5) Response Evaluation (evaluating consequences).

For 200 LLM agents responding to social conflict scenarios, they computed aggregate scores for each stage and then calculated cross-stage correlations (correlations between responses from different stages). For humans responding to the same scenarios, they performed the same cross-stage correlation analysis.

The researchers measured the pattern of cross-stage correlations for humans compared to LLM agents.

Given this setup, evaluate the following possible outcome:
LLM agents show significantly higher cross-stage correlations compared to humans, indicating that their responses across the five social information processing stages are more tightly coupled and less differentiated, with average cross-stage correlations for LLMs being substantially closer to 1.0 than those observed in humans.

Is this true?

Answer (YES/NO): YES